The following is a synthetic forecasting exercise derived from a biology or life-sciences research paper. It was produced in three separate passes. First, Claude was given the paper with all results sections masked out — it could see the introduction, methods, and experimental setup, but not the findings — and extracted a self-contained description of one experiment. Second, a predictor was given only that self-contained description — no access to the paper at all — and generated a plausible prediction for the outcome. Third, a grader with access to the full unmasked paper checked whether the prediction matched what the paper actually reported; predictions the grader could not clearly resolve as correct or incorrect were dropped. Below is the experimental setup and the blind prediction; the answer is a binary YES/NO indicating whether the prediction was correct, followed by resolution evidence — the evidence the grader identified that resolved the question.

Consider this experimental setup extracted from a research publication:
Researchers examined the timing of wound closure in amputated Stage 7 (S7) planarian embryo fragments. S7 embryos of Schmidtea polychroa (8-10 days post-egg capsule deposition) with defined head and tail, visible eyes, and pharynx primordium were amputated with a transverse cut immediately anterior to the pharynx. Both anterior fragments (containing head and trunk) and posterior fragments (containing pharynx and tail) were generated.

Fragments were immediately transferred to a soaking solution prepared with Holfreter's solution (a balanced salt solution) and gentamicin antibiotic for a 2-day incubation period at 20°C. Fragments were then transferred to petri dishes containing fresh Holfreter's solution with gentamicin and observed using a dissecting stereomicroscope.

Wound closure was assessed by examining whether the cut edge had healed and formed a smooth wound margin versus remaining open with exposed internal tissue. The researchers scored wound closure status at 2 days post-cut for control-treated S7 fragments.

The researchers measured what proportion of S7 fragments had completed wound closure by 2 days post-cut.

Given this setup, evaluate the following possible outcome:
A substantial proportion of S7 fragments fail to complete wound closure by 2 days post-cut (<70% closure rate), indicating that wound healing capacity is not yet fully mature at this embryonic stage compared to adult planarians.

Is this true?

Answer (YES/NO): NO